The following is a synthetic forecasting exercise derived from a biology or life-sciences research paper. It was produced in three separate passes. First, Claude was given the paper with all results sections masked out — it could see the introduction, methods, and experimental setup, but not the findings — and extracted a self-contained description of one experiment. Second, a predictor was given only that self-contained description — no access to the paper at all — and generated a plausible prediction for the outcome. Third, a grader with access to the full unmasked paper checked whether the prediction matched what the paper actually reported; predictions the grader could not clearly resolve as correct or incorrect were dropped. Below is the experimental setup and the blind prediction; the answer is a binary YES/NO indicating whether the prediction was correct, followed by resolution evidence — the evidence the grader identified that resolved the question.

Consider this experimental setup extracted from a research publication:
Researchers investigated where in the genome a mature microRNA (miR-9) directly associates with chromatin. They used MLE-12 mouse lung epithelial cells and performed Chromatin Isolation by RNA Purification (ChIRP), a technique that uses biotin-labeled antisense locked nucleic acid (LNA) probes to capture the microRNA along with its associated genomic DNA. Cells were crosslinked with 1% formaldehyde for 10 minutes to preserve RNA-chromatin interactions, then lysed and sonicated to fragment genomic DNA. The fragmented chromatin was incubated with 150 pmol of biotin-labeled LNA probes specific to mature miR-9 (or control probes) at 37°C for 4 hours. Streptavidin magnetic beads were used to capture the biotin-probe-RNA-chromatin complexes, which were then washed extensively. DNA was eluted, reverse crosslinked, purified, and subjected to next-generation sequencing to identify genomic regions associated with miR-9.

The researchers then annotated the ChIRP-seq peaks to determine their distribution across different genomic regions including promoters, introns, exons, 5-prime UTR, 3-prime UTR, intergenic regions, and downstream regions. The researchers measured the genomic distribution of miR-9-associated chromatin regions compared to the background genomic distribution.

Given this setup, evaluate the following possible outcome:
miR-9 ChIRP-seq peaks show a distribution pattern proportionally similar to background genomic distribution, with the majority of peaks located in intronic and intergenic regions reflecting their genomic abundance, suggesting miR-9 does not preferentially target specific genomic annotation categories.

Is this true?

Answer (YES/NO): NO